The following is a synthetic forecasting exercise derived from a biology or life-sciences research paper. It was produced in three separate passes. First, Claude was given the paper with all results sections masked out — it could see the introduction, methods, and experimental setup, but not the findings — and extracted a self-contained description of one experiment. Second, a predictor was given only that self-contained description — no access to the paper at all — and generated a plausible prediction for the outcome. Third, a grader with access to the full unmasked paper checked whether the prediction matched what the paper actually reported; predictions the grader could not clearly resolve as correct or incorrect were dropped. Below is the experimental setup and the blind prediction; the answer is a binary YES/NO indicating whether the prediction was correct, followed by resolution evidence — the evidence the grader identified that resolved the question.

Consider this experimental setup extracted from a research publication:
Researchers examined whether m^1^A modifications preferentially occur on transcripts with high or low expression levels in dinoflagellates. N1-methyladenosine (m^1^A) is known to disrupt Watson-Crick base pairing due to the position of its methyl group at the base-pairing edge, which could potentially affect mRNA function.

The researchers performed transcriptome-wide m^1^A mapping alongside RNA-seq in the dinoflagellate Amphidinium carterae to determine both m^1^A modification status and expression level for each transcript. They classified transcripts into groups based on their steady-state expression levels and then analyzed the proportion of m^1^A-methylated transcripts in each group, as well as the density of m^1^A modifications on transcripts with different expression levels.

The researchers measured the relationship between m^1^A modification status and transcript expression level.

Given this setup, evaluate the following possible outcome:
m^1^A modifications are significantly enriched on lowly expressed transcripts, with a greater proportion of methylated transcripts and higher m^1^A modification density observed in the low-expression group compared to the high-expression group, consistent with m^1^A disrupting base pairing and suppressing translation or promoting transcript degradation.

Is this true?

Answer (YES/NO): NO